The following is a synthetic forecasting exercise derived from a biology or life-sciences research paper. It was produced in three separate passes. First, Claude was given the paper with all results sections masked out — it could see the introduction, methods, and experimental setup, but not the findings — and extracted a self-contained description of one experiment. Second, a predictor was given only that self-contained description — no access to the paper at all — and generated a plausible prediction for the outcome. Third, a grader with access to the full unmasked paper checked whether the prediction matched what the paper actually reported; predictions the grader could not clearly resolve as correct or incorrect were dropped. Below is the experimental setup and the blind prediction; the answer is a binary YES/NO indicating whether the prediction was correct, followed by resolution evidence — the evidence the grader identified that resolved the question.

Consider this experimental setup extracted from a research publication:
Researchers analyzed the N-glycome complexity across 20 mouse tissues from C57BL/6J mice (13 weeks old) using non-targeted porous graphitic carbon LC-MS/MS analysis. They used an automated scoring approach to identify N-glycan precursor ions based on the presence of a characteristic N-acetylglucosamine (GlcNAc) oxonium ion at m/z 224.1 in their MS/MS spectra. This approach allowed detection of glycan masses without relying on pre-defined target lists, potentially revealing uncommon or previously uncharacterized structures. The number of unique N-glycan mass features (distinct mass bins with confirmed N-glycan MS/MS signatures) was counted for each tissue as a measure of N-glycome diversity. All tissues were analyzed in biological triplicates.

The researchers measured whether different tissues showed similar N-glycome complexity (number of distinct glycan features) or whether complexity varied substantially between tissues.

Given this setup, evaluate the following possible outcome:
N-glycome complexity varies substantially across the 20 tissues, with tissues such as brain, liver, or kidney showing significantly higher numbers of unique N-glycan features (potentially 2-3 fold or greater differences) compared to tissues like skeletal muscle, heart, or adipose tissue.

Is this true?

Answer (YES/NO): NO